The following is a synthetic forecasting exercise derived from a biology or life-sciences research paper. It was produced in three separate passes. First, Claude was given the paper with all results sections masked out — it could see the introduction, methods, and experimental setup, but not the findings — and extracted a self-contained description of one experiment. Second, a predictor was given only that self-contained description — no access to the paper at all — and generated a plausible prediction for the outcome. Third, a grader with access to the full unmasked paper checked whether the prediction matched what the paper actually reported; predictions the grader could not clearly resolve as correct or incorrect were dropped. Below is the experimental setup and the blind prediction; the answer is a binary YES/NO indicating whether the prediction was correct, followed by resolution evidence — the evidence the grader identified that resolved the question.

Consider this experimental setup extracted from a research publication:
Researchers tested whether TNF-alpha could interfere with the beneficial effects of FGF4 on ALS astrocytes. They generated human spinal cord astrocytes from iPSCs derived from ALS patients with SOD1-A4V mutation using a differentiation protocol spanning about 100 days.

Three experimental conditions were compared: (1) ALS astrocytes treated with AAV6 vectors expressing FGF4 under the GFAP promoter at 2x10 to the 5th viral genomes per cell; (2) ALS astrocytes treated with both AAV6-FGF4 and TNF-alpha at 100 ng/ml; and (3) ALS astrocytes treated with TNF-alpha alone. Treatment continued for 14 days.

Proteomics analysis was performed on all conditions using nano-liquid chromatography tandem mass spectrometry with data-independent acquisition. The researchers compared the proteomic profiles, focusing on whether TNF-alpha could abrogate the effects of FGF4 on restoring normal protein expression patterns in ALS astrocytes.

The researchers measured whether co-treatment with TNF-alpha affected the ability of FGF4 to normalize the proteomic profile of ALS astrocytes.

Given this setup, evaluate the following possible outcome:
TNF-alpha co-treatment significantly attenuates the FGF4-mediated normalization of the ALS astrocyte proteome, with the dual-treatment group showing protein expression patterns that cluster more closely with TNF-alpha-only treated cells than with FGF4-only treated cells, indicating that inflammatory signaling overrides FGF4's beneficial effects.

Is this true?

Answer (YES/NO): NO